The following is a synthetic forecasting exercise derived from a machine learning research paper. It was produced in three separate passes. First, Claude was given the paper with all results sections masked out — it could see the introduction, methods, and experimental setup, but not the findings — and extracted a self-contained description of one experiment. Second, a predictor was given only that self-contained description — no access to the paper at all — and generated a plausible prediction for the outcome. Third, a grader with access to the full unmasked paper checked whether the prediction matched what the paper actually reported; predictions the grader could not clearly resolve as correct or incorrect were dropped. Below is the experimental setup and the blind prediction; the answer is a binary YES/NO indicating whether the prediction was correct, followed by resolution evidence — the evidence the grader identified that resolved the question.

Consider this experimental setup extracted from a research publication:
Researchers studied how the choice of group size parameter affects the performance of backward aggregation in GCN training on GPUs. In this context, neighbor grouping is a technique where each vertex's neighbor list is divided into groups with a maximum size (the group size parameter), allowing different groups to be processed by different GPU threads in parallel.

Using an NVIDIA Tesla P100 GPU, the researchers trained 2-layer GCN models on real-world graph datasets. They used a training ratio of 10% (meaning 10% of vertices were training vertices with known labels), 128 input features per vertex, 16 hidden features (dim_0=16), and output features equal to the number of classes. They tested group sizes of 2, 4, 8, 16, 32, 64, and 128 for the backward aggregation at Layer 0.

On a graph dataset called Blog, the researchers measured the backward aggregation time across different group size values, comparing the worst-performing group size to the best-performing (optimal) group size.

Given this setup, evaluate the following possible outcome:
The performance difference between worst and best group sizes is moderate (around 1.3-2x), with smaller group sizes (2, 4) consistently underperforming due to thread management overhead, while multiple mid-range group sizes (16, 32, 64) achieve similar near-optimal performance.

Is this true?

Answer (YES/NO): NO